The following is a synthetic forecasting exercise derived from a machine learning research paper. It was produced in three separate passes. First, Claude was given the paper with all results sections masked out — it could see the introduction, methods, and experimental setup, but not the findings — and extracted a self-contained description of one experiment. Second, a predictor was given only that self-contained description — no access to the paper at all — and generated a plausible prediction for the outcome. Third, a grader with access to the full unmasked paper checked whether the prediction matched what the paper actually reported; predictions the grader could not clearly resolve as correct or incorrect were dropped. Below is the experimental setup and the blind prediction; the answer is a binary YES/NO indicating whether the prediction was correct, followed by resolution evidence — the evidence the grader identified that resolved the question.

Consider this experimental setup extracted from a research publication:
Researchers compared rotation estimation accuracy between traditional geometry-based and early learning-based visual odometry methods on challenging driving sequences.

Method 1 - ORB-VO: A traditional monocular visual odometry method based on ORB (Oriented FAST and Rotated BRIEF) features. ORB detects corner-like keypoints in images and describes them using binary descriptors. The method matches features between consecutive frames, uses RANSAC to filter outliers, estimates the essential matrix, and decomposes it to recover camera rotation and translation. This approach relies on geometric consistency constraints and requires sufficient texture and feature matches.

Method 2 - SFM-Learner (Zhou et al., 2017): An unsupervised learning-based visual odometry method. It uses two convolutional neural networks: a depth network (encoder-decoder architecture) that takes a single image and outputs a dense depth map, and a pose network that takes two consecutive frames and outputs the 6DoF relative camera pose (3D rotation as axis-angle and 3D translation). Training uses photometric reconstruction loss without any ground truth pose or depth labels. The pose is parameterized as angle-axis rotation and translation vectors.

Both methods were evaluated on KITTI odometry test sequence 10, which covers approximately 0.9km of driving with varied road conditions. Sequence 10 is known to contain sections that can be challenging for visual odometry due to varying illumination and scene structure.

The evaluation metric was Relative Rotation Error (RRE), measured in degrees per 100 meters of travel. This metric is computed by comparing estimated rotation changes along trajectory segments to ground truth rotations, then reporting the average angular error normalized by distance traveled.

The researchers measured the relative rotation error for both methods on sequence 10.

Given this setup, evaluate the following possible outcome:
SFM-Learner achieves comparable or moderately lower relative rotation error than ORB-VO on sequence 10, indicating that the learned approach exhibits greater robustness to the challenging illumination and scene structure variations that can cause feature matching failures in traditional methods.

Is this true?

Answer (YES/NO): NO